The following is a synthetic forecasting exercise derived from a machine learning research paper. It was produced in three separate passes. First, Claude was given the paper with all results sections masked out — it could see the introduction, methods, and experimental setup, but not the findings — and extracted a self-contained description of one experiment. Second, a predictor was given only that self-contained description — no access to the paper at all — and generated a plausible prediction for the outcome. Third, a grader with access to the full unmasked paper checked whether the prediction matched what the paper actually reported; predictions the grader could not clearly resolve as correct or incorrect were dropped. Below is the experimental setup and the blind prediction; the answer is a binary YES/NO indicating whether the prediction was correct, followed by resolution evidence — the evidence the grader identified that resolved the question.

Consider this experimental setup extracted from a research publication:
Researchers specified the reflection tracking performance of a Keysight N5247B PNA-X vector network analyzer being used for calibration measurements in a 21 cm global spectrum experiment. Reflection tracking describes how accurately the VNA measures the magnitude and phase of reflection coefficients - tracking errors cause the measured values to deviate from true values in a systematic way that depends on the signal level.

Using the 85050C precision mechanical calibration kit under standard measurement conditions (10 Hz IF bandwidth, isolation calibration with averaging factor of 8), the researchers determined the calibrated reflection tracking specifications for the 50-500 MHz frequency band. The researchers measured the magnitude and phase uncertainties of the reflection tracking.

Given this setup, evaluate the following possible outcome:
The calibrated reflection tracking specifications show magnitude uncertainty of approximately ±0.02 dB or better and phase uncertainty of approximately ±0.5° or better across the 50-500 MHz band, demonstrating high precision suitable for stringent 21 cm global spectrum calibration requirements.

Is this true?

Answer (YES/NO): YES